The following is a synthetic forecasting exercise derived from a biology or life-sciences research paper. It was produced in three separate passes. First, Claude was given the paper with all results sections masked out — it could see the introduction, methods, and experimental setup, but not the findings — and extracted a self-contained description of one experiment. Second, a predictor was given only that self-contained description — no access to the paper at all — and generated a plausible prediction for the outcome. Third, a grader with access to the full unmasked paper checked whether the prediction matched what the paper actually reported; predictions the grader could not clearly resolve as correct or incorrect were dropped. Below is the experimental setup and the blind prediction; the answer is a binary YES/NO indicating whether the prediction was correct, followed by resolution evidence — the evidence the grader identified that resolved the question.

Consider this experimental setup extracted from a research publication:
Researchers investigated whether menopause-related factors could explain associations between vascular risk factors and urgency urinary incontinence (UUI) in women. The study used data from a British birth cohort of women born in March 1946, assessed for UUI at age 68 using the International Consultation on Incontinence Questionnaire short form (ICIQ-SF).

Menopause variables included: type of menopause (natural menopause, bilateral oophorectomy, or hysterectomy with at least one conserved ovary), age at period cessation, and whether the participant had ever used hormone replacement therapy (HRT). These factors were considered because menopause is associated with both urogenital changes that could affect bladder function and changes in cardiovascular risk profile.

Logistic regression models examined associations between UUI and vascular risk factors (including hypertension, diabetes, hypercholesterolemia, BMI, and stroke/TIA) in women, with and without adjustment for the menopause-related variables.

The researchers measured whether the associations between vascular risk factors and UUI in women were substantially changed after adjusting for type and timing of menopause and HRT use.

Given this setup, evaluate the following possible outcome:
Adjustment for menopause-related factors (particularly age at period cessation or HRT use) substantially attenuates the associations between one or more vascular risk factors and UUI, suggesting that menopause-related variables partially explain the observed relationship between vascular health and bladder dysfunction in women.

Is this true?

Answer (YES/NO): NO